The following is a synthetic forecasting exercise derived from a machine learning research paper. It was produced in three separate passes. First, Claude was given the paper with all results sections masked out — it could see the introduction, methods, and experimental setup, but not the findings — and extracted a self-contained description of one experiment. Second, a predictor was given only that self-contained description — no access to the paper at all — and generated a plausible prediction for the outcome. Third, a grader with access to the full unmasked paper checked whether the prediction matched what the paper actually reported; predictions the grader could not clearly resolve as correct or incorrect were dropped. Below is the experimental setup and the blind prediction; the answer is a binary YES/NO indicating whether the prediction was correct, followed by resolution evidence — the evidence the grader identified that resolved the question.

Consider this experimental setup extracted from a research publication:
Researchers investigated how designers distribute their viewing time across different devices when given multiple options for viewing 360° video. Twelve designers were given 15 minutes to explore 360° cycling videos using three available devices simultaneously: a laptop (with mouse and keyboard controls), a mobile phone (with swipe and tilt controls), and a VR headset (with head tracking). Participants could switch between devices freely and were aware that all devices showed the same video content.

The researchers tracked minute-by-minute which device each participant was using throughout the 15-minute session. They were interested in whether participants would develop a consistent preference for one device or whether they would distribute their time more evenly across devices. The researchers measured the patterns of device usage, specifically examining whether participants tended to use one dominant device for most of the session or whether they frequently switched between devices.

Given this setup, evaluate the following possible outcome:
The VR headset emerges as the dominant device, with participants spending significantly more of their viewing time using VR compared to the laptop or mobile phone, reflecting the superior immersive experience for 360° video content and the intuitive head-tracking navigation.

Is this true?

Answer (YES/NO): NO